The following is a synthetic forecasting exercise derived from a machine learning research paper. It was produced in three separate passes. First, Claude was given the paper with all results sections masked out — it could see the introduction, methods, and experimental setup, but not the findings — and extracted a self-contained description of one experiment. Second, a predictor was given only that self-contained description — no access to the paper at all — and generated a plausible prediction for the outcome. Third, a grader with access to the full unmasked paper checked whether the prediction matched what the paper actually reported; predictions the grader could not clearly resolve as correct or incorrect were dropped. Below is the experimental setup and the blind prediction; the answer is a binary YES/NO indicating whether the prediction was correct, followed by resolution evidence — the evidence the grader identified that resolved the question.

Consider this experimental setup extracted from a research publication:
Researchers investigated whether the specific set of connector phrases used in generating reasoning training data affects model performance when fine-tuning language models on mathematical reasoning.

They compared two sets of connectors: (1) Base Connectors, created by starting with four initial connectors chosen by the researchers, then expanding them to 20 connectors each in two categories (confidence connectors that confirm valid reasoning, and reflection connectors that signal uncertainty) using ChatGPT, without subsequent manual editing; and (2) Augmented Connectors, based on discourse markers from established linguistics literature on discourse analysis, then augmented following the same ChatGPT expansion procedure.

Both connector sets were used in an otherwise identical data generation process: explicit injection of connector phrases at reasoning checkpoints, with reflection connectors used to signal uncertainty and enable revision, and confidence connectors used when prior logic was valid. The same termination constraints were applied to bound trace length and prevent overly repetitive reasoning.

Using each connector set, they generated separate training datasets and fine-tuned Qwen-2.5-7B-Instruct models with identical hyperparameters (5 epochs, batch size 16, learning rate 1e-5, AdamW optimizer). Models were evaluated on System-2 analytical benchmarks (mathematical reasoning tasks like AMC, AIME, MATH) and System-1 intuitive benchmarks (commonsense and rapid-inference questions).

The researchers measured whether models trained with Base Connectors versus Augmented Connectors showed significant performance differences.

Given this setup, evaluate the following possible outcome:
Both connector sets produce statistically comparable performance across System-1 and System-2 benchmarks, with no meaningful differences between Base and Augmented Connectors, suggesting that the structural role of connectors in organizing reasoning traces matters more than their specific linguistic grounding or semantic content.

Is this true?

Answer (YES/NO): YES